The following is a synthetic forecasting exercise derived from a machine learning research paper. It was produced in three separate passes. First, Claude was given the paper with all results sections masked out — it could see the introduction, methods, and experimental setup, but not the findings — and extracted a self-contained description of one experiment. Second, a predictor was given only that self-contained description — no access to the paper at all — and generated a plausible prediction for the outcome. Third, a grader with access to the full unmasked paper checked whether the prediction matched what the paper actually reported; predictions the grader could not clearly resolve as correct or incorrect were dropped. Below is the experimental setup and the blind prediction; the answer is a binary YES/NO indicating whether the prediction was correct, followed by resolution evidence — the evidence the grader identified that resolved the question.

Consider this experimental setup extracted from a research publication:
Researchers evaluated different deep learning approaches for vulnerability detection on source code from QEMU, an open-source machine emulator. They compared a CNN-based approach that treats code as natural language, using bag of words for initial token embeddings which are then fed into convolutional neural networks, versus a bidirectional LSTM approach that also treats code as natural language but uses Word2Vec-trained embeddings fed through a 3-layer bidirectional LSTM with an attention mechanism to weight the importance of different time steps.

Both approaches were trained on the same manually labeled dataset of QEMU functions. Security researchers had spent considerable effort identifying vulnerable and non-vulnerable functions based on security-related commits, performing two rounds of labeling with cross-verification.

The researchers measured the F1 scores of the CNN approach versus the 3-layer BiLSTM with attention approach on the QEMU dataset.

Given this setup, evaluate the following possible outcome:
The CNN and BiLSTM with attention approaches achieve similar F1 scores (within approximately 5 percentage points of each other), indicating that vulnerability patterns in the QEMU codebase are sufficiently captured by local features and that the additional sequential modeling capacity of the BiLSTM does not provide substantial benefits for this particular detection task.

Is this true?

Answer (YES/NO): YES